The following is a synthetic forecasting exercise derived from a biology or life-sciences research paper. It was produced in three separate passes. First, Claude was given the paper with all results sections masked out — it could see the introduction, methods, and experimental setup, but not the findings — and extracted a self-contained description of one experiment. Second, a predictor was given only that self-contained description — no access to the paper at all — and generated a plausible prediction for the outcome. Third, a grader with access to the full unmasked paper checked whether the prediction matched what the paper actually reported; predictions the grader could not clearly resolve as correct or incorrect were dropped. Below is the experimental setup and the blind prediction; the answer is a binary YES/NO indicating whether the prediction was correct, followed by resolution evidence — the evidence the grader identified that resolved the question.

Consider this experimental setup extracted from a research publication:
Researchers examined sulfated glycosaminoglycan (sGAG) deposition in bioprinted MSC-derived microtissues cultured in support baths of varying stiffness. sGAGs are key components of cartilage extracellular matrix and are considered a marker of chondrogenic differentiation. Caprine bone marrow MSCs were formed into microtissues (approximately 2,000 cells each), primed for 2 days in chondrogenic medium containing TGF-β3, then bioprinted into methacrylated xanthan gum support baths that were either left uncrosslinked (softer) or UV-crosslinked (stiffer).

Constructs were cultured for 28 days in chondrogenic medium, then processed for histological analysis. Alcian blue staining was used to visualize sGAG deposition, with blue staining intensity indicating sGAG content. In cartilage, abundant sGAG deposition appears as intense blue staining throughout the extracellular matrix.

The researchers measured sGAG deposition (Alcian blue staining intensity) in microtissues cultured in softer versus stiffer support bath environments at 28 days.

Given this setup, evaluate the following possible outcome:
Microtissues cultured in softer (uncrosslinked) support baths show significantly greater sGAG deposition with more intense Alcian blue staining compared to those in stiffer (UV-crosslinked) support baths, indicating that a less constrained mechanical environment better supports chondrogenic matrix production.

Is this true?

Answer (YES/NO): YES